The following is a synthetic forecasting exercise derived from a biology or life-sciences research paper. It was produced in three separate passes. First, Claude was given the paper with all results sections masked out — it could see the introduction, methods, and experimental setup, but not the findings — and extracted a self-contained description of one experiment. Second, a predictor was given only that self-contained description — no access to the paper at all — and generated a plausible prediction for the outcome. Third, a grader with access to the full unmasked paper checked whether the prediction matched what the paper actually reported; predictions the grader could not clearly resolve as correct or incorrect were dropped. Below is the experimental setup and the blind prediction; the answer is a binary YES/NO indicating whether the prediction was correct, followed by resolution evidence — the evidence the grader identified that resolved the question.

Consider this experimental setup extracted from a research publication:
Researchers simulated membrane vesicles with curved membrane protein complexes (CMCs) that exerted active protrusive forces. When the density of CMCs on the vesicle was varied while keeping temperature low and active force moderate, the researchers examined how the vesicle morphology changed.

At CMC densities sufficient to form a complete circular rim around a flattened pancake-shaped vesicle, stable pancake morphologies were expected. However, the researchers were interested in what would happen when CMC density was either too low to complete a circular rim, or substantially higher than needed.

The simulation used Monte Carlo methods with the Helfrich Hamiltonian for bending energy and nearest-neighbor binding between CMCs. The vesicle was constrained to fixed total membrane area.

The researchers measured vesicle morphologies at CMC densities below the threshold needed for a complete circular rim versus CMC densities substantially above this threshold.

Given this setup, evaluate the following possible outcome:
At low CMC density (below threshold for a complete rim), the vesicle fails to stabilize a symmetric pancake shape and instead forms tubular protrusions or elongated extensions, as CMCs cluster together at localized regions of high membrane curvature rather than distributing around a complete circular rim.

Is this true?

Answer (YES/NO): YES